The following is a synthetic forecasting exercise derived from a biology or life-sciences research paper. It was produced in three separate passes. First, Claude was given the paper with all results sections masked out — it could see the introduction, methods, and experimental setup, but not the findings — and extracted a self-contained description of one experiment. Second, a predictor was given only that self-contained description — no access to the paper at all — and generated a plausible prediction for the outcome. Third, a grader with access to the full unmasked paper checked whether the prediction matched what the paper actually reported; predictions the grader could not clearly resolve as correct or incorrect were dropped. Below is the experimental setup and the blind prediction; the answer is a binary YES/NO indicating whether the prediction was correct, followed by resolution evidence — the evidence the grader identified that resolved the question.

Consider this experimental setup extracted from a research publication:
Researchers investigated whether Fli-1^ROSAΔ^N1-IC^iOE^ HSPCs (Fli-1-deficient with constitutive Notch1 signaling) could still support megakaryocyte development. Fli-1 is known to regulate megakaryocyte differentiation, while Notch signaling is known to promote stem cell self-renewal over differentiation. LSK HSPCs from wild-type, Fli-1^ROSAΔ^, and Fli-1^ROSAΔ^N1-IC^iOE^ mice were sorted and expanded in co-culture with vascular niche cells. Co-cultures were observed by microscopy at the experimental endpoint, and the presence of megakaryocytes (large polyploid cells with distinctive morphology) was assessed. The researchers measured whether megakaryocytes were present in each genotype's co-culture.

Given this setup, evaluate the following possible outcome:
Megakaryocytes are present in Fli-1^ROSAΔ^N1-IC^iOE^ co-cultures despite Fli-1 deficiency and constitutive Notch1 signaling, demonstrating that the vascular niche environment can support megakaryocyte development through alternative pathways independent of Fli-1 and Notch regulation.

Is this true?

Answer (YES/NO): NO